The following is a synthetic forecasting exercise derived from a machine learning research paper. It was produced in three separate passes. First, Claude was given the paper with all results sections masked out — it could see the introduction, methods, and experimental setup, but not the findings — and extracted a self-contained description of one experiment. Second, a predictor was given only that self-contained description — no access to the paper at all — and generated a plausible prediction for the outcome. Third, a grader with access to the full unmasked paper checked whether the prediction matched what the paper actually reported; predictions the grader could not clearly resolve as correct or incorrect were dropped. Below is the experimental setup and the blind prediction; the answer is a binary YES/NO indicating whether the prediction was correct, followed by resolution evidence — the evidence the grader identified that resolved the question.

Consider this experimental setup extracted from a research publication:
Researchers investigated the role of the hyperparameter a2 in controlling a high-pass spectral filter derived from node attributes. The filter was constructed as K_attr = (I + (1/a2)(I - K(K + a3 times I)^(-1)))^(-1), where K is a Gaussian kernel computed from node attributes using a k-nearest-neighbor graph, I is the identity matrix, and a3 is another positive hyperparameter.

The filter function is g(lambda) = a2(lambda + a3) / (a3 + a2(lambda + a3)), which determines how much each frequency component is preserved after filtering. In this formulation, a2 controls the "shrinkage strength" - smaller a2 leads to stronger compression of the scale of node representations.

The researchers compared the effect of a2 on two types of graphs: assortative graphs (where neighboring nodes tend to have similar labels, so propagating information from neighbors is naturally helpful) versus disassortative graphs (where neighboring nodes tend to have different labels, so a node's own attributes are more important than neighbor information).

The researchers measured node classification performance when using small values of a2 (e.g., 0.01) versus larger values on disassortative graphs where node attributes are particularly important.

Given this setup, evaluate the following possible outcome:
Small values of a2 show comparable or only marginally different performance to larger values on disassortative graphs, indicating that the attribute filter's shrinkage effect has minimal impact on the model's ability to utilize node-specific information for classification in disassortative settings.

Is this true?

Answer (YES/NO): NO